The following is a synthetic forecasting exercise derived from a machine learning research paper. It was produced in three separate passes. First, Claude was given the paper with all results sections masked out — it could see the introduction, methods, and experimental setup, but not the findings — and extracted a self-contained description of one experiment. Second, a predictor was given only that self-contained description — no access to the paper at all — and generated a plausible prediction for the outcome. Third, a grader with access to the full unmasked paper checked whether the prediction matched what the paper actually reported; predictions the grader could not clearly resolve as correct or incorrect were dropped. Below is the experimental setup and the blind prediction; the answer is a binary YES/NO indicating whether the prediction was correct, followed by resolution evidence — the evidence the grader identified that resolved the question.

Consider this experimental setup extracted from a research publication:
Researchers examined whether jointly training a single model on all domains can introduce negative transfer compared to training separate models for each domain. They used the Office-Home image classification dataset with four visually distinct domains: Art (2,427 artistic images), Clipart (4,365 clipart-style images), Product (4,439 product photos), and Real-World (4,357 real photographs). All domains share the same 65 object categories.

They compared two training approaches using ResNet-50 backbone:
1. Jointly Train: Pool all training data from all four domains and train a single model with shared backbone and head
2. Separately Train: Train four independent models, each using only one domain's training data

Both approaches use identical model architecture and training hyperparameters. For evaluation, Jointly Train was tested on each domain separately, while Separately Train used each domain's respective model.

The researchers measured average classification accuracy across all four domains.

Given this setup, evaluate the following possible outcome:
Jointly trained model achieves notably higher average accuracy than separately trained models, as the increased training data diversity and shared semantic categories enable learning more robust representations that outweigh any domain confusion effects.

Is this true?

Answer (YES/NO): NO